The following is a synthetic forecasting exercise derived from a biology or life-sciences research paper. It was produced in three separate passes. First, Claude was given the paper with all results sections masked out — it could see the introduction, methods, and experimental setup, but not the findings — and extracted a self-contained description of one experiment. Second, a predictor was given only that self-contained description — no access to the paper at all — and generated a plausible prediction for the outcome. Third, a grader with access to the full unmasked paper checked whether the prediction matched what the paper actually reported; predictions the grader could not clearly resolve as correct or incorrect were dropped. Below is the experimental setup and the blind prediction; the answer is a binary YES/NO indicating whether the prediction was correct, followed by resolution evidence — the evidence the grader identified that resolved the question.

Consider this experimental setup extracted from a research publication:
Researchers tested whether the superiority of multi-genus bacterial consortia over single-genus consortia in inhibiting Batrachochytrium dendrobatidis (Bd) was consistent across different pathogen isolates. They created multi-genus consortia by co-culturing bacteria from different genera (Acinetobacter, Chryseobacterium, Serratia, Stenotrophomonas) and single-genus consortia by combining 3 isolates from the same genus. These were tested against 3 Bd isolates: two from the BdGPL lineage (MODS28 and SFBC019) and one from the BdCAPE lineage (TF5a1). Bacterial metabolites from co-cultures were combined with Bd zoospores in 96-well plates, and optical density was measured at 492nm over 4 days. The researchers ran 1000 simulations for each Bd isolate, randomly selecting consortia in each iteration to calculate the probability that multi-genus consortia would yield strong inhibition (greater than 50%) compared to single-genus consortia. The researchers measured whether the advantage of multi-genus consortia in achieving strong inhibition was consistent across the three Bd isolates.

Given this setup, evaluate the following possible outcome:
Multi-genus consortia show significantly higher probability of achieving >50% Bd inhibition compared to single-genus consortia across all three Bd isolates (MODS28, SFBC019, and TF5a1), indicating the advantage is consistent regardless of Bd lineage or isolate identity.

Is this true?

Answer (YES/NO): NO